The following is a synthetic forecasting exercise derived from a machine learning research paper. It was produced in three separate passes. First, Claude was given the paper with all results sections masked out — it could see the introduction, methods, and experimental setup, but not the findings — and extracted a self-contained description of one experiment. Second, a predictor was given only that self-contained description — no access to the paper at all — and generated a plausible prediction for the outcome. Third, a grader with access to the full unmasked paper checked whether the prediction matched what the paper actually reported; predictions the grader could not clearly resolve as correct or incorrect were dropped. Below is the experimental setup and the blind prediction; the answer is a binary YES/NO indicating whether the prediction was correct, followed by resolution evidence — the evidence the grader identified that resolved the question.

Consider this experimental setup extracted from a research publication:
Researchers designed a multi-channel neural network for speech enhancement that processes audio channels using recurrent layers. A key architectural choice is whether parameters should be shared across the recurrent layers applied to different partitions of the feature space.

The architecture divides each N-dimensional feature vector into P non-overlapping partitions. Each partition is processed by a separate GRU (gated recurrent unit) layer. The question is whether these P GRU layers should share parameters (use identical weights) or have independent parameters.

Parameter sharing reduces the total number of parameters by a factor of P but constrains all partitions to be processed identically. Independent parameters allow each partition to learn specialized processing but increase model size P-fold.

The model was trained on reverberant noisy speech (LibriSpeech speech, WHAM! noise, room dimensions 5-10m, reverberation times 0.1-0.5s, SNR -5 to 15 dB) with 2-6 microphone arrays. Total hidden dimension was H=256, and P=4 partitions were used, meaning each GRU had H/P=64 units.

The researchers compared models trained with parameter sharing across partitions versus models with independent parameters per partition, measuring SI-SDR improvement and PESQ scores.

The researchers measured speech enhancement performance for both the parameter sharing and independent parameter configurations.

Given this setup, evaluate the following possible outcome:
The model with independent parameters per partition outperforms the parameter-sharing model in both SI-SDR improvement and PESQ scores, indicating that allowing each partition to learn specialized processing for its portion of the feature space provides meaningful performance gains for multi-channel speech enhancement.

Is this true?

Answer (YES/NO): YES